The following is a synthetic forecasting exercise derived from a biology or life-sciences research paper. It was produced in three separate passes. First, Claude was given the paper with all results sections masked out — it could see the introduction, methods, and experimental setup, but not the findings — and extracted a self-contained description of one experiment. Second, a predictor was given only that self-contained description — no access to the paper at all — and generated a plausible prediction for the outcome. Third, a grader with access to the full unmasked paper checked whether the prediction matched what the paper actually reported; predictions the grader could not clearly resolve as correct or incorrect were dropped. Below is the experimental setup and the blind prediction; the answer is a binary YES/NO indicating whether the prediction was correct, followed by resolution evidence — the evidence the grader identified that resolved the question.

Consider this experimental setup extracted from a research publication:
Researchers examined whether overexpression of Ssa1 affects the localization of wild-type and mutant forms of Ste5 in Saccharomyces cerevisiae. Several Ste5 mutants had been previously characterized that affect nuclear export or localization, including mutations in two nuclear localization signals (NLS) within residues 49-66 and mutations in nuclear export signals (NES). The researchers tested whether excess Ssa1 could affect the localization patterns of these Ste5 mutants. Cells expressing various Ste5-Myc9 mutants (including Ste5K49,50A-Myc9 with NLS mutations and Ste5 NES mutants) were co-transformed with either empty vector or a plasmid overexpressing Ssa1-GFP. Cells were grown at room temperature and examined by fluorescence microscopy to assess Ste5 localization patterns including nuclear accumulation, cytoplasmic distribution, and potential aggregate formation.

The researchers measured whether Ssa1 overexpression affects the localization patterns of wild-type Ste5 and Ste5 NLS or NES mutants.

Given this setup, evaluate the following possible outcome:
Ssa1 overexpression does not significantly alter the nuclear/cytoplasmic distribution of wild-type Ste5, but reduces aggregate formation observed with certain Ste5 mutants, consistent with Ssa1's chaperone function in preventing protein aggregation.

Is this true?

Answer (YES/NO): NO